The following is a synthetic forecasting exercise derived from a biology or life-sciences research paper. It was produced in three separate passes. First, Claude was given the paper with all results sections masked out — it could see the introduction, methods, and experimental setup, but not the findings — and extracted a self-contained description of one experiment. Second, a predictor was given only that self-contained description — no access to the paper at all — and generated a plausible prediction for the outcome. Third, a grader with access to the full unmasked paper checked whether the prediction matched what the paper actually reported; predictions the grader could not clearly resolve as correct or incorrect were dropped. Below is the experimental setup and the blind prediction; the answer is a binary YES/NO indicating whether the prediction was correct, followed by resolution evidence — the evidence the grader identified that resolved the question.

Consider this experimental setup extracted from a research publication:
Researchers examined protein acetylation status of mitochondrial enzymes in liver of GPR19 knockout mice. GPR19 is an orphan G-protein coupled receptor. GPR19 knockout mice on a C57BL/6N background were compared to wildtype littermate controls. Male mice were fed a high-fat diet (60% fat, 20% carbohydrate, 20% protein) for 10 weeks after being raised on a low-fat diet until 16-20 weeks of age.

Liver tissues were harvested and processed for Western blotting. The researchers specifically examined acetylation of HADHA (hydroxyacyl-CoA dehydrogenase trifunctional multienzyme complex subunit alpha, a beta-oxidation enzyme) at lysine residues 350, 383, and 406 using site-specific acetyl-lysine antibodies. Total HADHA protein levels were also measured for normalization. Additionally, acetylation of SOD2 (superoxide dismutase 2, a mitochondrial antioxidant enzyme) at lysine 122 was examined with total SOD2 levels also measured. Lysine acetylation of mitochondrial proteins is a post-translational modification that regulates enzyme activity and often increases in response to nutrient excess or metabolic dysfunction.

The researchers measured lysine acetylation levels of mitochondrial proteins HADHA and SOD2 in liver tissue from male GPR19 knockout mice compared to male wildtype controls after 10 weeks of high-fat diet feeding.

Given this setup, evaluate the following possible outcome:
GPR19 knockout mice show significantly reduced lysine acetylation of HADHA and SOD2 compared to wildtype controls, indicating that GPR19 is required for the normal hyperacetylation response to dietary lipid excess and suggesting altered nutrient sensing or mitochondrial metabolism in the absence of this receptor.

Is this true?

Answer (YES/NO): YES